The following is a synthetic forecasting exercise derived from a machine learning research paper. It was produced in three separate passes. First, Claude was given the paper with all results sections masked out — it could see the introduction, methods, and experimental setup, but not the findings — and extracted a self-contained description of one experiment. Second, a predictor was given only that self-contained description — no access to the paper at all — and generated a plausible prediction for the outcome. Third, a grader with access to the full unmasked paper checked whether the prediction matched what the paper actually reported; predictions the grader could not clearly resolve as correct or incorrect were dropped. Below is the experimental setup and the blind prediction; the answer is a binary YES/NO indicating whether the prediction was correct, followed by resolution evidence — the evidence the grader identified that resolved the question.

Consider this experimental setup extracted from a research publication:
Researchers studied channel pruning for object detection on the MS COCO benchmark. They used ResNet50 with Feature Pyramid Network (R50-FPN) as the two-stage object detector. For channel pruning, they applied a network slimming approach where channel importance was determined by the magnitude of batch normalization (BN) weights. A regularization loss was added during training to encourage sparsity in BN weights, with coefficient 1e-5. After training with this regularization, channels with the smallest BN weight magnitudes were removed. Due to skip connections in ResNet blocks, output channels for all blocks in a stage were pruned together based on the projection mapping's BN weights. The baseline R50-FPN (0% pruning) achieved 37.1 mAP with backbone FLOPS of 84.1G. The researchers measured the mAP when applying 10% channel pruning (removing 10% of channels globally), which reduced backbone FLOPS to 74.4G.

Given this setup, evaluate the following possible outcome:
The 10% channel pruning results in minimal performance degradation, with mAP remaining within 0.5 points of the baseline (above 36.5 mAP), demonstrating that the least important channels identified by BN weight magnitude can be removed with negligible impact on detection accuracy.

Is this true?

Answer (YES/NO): NO